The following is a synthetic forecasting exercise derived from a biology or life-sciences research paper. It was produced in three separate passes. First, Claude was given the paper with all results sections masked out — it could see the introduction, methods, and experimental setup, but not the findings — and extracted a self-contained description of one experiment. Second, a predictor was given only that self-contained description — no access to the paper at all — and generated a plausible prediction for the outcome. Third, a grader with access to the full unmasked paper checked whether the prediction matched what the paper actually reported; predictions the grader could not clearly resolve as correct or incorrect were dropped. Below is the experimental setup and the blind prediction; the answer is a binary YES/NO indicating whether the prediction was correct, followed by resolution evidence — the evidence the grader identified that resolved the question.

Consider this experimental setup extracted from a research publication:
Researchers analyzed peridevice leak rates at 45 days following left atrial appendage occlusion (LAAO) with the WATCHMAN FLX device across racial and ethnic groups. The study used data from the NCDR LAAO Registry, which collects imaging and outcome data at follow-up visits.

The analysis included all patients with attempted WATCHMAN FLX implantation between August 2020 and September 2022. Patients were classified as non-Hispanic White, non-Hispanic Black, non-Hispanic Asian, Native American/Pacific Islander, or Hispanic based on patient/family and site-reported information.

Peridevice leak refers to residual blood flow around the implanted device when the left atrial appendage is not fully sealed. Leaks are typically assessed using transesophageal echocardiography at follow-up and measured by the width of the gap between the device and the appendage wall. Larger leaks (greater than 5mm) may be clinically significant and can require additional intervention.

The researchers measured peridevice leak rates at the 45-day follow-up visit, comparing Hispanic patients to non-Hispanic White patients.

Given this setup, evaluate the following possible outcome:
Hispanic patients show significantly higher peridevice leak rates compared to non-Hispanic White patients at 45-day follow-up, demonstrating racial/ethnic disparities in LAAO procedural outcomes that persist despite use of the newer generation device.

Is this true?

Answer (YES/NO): NO